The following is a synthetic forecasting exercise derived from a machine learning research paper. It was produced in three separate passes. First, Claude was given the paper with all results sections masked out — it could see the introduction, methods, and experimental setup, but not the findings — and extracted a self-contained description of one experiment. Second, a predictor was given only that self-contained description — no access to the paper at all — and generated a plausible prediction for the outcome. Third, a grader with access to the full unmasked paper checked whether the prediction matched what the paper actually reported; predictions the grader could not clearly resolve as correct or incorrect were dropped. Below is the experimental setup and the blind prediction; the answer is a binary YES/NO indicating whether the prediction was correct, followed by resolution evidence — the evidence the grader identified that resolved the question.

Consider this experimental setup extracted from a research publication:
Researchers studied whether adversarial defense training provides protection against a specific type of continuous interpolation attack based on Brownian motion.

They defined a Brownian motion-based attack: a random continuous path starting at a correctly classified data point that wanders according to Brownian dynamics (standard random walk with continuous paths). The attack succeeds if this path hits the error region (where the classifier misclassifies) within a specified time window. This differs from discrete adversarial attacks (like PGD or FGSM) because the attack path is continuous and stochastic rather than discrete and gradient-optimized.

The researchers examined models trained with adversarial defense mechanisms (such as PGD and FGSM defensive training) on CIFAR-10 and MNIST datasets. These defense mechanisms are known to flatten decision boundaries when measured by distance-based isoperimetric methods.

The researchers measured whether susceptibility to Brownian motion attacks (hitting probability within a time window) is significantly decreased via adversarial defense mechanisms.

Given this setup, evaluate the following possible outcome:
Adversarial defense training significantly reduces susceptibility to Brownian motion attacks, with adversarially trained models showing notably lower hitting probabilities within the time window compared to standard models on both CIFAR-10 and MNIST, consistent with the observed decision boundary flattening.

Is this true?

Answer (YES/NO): NO